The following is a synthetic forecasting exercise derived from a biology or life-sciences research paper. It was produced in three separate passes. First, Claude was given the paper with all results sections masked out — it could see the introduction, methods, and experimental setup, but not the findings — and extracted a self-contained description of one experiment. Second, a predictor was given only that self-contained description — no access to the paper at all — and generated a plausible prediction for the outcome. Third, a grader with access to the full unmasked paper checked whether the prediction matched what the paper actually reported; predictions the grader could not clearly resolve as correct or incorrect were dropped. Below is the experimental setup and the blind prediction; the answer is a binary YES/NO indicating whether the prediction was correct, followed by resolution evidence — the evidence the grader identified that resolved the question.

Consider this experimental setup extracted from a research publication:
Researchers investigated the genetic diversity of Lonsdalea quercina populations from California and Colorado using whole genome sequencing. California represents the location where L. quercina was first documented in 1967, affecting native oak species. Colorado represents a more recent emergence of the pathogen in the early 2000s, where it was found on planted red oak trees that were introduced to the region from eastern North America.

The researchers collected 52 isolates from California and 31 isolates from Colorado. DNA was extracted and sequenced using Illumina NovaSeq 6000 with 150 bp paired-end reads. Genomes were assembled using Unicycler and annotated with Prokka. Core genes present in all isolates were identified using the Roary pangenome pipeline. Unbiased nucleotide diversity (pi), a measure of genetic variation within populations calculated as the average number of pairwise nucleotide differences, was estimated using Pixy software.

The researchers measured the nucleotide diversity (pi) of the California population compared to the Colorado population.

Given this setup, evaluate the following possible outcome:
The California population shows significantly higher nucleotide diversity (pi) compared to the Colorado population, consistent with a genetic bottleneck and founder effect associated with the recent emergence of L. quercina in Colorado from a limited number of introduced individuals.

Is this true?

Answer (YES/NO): NO